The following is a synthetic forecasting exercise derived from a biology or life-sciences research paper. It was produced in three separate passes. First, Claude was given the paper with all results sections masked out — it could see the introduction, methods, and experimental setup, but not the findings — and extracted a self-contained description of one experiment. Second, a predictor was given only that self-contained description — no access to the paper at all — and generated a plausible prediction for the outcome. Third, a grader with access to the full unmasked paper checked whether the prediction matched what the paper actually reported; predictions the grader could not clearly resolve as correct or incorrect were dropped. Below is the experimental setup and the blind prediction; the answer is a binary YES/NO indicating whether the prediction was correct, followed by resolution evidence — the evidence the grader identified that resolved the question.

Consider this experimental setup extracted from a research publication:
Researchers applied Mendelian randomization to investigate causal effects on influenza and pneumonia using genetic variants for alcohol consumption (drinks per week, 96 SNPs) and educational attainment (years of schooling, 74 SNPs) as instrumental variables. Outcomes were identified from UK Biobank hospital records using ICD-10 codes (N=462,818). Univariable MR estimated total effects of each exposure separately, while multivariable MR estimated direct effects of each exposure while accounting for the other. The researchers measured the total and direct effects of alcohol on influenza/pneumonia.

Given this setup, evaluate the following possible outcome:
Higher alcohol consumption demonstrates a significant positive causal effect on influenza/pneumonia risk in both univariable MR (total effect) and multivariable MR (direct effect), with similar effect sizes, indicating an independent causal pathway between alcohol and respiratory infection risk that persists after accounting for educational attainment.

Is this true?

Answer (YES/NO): NO